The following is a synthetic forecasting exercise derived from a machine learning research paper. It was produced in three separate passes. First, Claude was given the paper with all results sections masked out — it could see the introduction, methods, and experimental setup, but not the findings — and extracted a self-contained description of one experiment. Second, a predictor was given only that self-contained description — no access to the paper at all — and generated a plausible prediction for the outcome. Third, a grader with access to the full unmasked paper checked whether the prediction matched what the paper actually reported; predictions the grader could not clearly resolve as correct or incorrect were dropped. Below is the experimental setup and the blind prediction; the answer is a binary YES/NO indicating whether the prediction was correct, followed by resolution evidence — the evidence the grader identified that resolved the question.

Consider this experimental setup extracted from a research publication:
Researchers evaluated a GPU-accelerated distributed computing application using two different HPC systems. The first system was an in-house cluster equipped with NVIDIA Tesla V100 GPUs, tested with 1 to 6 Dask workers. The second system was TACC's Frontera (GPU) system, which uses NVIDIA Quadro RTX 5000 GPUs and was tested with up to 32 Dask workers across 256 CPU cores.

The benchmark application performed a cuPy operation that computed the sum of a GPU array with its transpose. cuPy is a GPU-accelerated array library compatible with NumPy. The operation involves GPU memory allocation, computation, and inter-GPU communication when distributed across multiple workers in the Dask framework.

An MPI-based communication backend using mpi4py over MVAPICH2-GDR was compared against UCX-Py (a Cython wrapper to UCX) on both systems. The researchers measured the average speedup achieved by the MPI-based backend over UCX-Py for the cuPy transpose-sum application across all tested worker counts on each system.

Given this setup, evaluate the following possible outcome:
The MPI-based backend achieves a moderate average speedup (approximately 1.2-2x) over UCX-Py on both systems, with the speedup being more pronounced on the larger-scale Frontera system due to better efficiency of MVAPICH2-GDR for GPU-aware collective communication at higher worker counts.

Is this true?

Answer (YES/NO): NO